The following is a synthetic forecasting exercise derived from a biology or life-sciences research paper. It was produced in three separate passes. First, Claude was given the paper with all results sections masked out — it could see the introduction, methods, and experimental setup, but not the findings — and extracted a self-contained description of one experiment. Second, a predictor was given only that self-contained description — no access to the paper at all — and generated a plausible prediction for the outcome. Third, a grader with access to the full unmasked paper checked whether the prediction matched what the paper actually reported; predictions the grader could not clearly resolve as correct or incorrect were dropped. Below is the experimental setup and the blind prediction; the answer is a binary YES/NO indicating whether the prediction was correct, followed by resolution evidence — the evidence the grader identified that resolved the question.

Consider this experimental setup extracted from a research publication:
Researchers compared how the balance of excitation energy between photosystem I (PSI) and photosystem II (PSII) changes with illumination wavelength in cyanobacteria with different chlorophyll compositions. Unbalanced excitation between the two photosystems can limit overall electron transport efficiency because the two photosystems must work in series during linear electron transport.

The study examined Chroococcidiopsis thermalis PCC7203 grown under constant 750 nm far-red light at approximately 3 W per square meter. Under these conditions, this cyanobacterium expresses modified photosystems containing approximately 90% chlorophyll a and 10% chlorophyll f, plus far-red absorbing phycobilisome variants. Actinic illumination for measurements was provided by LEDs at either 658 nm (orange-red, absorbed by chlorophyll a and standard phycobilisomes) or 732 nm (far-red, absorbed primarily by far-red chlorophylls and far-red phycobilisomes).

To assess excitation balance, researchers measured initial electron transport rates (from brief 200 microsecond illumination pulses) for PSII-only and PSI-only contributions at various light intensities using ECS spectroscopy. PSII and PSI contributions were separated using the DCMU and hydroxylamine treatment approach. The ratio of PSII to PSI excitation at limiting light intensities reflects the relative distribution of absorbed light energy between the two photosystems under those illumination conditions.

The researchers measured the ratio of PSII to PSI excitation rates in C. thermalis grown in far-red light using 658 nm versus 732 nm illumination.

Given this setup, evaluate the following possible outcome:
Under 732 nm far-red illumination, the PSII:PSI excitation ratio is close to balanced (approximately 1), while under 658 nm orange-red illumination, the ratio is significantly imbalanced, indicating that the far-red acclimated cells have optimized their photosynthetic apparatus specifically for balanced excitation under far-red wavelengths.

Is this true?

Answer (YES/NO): NO